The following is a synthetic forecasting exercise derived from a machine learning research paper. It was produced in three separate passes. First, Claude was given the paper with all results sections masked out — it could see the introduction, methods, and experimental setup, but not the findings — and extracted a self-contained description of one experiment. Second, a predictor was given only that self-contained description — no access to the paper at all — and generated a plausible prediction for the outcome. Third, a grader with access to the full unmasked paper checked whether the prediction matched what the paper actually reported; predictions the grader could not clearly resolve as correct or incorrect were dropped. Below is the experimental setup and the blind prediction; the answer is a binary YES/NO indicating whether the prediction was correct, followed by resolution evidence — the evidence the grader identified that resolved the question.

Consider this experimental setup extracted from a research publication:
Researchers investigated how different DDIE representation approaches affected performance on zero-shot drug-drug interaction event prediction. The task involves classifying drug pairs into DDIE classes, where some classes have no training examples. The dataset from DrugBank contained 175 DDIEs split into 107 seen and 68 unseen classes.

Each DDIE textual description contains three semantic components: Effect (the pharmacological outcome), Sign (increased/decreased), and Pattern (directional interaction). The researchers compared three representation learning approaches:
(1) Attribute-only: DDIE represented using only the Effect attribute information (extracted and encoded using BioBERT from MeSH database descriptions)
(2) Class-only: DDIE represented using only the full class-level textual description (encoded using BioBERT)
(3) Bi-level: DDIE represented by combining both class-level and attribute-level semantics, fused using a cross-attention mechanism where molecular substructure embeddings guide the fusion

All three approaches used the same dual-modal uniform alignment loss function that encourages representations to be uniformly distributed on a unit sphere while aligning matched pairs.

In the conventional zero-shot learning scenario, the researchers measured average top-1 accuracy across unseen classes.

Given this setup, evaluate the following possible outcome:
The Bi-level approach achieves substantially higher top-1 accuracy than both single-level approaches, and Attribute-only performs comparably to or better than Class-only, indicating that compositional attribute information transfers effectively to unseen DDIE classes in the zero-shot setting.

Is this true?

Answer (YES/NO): NO